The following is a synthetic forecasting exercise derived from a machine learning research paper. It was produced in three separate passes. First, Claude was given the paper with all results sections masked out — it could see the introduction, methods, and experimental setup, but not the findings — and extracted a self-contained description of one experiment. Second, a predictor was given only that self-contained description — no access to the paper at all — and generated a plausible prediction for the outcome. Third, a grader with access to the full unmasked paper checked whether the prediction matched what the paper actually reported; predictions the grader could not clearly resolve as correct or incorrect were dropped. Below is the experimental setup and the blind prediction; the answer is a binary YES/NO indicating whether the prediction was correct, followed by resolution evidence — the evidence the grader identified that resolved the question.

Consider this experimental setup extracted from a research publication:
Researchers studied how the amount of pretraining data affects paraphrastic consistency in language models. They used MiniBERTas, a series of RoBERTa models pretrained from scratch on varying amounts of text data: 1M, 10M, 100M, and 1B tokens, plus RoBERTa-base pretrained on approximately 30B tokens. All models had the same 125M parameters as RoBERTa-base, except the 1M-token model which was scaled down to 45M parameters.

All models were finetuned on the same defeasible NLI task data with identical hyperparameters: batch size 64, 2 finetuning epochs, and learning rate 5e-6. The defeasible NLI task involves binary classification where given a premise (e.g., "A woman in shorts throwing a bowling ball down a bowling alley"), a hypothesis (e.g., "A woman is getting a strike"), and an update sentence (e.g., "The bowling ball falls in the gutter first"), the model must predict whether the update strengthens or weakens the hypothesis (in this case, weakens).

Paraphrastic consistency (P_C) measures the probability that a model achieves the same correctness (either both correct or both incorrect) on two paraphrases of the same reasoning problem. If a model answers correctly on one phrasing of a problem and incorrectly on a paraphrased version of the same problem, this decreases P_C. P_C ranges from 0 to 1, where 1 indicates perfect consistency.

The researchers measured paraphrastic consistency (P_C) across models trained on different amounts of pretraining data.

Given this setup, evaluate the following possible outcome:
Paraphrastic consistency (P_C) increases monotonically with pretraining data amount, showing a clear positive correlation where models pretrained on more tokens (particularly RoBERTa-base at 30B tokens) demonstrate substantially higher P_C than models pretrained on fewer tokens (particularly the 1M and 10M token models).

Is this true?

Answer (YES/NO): NO